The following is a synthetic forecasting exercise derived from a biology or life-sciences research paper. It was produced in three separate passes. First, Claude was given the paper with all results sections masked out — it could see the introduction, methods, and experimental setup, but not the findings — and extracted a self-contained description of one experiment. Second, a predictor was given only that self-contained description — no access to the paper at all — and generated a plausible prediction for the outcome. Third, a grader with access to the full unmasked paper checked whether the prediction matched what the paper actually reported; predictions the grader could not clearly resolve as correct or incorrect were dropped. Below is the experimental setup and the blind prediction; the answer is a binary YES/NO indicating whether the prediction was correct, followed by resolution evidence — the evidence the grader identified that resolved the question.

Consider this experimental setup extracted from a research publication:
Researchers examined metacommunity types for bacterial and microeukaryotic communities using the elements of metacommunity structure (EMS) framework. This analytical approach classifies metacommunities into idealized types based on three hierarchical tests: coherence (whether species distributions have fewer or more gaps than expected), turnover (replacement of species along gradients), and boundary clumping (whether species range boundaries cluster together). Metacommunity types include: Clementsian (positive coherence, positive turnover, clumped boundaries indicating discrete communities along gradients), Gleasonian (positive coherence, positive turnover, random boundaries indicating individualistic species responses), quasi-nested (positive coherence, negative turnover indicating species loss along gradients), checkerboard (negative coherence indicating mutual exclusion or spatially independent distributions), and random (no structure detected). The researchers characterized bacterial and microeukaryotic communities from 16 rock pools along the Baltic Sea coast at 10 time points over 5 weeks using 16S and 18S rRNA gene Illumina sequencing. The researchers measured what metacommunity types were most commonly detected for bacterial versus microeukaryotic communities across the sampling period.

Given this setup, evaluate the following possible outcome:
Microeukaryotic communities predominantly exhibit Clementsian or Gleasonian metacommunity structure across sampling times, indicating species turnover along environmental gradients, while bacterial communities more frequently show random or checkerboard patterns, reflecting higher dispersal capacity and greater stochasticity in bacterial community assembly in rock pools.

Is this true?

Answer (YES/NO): NO